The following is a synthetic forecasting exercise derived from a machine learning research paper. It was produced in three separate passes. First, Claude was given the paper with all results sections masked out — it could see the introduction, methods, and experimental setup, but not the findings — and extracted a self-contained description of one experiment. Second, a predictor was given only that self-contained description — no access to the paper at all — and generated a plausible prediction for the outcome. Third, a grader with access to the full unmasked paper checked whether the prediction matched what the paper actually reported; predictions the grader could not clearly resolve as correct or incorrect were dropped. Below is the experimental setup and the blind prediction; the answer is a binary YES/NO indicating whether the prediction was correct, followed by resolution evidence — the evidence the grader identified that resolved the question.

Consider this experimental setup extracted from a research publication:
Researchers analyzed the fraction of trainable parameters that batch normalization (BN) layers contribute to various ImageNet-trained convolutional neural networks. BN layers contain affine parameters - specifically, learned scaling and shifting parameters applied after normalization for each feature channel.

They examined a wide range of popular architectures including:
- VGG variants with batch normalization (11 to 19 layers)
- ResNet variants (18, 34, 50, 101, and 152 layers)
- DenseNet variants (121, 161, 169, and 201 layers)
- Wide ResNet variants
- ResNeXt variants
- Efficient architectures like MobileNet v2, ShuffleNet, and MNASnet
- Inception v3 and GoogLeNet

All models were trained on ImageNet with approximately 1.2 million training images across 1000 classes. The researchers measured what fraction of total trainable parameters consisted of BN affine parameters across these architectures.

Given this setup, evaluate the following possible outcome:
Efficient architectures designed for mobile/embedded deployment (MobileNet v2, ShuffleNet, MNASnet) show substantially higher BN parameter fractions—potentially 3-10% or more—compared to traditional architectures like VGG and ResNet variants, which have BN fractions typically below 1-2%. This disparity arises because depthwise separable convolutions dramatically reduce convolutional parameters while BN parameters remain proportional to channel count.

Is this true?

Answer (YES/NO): NO